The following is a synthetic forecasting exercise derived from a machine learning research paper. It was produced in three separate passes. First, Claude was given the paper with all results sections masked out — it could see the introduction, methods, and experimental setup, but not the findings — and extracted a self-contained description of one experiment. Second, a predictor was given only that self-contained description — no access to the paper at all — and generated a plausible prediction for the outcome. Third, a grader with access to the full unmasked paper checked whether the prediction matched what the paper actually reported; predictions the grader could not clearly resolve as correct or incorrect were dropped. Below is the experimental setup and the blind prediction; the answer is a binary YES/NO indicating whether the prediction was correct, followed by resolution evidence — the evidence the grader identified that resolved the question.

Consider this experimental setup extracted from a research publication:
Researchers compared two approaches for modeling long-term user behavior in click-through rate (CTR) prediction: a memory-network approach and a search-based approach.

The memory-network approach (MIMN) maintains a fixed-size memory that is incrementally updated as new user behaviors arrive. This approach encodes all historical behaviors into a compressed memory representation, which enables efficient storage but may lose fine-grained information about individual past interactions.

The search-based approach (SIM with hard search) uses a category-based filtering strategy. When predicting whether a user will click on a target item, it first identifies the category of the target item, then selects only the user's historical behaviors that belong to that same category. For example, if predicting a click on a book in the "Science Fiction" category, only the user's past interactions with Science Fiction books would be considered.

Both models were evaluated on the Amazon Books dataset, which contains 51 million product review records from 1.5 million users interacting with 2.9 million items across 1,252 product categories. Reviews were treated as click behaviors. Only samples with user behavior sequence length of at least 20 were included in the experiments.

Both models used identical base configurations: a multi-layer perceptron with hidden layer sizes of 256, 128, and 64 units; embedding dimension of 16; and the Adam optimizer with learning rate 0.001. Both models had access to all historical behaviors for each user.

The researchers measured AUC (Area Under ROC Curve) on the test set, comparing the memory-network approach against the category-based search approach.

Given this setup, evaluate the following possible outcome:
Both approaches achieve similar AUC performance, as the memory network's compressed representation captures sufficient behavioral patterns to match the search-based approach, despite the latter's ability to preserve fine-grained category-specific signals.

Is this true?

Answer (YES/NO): NO